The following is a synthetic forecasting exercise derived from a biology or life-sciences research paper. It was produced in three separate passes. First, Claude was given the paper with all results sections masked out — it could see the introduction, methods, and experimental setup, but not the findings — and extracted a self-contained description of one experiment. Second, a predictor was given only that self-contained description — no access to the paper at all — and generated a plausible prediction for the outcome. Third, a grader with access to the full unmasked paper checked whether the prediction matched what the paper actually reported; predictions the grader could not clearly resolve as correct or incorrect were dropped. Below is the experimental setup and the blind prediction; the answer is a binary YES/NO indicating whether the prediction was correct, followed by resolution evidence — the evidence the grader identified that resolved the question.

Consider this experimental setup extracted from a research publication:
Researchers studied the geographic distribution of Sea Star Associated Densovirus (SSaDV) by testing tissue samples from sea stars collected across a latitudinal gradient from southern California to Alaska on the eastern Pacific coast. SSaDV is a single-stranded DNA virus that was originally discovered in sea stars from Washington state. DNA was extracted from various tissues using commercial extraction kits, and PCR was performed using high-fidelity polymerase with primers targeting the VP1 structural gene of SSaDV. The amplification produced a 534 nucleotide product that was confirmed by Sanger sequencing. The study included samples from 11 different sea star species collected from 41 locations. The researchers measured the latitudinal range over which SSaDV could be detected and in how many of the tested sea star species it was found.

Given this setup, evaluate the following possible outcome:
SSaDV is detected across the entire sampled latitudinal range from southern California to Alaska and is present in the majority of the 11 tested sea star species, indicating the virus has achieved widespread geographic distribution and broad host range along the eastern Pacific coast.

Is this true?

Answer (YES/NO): YES